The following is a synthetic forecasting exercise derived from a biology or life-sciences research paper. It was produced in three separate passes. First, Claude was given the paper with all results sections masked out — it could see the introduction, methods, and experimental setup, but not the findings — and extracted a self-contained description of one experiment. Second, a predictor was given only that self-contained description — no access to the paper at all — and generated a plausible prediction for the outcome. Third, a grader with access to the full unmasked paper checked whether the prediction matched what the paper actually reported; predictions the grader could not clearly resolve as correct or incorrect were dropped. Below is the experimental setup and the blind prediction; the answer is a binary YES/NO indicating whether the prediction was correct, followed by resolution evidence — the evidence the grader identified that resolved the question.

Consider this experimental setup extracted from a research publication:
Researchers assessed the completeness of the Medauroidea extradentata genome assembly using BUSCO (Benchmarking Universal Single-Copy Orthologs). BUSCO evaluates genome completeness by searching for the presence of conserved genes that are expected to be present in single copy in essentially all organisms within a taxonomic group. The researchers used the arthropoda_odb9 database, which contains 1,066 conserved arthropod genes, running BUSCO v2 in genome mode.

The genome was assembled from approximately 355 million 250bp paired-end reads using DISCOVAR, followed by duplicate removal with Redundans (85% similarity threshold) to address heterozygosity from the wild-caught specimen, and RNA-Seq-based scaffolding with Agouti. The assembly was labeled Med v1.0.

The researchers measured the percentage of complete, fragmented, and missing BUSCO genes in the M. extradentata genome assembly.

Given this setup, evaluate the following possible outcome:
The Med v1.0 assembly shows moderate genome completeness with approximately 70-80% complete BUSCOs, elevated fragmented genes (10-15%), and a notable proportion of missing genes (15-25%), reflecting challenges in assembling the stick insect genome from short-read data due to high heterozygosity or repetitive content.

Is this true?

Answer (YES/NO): NO